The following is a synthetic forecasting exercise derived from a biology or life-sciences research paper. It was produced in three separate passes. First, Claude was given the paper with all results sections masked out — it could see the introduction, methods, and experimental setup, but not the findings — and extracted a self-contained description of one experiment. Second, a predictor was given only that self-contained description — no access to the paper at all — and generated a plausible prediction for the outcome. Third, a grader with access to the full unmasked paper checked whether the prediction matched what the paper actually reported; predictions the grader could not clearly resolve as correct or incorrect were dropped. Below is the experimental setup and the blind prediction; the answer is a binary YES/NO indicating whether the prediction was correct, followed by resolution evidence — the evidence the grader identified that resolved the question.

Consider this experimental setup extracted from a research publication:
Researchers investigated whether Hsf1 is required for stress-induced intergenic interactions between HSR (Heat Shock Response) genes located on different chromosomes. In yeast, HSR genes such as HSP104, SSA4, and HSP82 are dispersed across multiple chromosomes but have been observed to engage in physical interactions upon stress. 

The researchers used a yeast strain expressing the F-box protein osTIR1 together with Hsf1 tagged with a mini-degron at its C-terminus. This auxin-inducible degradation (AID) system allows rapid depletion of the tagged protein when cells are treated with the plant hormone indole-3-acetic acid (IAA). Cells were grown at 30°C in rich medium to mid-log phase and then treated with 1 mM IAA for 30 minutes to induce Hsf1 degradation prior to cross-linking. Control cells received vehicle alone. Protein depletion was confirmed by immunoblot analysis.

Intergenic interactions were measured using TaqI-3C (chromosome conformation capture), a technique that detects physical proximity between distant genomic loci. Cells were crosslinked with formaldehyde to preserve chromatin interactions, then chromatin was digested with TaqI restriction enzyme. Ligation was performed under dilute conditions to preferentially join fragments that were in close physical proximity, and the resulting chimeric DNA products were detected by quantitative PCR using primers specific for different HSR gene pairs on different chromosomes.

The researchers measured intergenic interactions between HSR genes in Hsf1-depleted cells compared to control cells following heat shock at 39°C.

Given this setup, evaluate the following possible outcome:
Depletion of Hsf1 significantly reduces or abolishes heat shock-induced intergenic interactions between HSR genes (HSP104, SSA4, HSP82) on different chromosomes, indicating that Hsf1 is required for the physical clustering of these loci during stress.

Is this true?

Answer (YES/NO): YES